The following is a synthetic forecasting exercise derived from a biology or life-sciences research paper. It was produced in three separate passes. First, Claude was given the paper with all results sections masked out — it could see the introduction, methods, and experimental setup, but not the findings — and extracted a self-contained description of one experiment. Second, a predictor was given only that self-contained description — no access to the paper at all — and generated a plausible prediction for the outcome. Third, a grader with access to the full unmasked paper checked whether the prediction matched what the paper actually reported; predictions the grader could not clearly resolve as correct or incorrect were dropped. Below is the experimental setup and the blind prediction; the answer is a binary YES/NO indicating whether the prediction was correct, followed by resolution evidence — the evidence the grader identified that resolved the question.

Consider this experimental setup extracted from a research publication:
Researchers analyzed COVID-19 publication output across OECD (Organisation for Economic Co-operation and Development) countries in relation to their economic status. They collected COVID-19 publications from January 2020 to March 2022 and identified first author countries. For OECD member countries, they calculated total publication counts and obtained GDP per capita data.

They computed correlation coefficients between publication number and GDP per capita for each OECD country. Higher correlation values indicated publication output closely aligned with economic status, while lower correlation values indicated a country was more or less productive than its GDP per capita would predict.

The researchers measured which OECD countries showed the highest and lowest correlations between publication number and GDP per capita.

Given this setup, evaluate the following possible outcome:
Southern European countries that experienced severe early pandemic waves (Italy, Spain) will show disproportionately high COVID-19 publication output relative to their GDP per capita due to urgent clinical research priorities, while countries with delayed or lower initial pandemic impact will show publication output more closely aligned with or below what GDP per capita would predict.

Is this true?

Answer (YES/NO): NO